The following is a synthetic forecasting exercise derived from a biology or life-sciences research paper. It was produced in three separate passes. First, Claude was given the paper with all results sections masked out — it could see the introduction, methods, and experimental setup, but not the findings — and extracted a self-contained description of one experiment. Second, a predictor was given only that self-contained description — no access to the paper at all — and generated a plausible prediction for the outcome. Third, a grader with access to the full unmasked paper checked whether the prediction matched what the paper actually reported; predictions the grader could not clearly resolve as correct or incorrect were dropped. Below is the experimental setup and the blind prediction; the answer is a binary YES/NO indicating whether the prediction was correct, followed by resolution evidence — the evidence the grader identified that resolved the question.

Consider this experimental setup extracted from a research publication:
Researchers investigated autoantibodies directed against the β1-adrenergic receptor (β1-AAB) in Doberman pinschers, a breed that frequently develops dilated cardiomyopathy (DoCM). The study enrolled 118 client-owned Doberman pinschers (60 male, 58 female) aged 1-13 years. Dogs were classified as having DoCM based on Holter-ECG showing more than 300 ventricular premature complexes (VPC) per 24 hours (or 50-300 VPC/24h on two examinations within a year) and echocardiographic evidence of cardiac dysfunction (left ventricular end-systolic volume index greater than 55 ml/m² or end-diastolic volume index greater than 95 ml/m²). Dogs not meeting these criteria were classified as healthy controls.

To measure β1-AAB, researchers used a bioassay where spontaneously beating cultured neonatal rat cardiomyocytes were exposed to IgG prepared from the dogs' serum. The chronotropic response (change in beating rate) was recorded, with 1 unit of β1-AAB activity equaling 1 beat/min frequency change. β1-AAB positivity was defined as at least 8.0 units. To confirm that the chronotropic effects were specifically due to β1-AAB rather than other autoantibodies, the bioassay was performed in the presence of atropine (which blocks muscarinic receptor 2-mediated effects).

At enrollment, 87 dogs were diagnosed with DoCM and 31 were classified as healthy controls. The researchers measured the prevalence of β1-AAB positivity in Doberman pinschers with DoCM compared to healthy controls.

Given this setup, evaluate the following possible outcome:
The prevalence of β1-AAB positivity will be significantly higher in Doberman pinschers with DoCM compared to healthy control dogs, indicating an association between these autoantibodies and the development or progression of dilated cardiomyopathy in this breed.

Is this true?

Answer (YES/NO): NO